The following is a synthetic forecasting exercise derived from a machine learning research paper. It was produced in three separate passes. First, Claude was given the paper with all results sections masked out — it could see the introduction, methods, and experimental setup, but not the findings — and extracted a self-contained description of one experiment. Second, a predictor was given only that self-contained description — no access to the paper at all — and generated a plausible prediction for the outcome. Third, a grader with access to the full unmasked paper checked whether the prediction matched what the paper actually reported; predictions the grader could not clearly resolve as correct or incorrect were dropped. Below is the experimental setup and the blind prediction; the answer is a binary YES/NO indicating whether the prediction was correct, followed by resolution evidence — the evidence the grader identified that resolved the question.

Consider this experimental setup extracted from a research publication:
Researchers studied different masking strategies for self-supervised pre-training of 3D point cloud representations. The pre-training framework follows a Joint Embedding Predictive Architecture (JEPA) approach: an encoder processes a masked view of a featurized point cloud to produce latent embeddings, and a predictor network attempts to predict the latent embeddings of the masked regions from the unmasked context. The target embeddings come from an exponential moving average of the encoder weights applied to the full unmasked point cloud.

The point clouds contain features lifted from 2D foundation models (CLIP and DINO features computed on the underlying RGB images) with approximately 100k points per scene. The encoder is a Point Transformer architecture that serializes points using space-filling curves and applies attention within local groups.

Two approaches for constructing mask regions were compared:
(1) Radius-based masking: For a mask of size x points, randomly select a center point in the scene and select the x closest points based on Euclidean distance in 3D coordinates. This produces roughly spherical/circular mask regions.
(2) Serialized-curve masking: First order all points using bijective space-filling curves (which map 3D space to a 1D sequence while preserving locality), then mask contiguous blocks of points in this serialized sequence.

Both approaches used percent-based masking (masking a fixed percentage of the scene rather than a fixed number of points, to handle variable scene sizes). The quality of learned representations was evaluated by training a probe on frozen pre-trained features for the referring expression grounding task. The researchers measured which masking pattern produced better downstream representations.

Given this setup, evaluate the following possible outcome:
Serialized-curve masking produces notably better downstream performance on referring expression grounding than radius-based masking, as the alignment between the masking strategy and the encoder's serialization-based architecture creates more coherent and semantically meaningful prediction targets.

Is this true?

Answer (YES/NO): YES